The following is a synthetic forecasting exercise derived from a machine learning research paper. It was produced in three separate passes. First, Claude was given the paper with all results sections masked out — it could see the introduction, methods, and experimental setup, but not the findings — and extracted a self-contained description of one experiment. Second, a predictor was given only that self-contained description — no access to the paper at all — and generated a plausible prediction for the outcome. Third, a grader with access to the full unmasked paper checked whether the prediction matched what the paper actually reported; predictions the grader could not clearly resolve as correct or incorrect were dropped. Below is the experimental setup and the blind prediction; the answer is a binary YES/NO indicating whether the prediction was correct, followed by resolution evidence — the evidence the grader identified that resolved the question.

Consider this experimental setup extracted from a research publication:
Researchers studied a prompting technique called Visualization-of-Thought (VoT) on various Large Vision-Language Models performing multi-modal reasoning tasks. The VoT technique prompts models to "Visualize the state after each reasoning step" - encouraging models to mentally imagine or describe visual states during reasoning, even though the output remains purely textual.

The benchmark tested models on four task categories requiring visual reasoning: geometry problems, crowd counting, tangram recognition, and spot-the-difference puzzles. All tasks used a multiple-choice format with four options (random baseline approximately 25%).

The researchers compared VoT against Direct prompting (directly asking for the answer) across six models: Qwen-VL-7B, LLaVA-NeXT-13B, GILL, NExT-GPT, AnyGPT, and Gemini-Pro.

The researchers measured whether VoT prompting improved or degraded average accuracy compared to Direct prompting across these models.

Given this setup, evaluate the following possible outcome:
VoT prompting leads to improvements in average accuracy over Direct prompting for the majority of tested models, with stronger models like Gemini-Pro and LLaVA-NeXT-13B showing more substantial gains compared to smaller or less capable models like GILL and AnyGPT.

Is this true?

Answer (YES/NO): NO